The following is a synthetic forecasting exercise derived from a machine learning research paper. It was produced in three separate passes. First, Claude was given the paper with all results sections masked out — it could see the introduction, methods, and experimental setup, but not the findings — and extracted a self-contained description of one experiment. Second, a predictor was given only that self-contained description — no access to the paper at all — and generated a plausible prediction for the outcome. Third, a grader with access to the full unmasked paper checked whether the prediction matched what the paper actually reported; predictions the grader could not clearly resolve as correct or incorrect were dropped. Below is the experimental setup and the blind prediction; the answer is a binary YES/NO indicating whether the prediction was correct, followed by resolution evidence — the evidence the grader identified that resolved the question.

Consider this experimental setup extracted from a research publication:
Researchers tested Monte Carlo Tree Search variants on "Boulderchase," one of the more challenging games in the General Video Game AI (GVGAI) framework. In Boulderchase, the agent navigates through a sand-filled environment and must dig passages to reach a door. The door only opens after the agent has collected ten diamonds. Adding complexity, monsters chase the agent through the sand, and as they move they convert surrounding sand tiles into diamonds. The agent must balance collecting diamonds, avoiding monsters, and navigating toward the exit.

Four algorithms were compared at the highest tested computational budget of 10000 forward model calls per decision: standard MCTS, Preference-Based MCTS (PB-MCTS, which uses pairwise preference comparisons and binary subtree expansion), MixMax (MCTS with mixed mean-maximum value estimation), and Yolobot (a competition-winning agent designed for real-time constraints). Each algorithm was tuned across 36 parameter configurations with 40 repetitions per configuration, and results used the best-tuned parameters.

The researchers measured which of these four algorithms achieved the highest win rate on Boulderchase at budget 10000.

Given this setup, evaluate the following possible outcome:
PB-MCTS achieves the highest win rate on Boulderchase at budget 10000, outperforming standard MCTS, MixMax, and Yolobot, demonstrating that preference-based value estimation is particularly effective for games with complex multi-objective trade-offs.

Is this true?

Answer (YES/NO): YES